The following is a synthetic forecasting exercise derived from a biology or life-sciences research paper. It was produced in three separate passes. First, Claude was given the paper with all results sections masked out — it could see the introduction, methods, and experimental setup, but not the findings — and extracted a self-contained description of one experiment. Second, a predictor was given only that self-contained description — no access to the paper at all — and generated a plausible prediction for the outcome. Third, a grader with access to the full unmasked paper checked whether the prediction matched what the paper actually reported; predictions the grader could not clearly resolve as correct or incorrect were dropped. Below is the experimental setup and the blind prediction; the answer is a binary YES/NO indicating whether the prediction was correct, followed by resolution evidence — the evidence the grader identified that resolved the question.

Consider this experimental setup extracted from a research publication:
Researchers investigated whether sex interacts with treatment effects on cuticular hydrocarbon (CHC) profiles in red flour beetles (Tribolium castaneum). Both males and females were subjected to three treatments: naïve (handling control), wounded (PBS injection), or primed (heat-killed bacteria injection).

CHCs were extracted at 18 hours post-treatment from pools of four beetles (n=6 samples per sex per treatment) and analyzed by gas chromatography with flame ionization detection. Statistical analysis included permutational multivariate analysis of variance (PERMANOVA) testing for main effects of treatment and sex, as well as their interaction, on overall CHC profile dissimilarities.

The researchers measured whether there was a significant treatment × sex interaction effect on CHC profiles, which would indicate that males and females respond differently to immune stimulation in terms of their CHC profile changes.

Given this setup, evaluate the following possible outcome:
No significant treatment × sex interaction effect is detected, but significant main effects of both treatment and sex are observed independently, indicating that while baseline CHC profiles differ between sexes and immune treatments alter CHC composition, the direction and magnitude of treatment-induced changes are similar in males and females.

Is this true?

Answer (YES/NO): YES